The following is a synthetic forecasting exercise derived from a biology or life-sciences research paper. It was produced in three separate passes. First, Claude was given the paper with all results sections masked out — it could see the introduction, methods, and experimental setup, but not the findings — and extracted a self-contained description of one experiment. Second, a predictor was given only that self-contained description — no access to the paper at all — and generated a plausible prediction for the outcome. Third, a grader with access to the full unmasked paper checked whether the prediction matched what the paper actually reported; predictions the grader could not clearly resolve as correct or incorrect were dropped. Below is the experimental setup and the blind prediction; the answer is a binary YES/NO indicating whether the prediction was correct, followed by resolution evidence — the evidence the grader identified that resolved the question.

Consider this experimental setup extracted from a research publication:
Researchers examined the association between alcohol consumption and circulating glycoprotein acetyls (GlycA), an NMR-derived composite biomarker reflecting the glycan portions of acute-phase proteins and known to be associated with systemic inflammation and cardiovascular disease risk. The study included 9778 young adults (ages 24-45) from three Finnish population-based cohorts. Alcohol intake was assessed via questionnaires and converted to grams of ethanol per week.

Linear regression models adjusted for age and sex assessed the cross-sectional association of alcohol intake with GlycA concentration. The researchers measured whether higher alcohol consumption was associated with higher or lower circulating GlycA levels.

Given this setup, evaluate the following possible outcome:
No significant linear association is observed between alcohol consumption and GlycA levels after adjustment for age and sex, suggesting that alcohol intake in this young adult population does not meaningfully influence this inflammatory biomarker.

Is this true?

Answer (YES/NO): NO